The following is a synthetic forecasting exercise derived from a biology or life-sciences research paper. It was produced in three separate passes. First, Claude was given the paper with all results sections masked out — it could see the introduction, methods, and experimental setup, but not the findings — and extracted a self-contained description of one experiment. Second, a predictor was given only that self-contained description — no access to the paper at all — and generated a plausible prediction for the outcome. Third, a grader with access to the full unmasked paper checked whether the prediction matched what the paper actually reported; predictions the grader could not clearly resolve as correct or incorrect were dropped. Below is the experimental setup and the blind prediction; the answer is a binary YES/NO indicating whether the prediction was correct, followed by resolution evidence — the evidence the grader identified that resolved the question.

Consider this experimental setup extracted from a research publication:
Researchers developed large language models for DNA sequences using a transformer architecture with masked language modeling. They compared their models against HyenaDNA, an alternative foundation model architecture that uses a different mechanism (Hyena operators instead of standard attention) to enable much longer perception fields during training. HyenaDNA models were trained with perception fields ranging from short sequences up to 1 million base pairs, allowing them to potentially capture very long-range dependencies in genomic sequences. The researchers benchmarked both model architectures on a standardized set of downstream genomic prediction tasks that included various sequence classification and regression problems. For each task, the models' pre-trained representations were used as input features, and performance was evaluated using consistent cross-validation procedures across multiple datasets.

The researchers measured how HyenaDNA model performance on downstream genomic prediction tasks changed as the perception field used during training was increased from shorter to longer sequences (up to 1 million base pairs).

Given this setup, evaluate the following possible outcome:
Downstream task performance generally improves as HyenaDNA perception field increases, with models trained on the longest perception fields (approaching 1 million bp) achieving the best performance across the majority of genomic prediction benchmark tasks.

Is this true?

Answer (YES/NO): NO